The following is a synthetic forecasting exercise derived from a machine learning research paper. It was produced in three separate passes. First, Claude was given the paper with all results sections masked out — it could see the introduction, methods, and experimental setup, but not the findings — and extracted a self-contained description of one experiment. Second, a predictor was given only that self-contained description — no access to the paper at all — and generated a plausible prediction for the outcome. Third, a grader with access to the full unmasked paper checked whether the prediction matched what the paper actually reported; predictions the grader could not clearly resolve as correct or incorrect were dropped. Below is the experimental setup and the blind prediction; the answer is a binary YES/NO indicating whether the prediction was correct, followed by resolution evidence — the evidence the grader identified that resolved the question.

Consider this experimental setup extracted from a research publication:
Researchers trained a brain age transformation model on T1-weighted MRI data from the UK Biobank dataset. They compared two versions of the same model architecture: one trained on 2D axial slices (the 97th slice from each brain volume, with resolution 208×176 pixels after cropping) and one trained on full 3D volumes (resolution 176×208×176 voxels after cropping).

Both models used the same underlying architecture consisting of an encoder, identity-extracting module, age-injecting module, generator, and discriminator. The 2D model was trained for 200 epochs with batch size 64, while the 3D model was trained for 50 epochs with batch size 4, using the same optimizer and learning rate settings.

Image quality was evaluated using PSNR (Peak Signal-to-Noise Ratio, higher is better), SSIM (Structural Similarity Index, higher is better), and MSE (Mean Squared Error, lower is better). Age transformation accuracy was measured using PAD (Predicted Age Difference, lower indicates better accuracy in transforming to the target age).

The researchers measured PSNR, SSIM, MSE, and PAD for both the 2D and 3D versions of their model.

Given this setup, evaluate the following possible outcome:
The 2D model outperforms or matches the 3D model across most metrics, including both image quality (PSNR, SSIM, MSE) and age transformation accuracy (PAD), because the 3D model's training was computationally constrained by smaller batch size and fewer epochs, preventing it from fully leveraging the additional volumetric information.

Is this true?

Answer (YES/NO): NO